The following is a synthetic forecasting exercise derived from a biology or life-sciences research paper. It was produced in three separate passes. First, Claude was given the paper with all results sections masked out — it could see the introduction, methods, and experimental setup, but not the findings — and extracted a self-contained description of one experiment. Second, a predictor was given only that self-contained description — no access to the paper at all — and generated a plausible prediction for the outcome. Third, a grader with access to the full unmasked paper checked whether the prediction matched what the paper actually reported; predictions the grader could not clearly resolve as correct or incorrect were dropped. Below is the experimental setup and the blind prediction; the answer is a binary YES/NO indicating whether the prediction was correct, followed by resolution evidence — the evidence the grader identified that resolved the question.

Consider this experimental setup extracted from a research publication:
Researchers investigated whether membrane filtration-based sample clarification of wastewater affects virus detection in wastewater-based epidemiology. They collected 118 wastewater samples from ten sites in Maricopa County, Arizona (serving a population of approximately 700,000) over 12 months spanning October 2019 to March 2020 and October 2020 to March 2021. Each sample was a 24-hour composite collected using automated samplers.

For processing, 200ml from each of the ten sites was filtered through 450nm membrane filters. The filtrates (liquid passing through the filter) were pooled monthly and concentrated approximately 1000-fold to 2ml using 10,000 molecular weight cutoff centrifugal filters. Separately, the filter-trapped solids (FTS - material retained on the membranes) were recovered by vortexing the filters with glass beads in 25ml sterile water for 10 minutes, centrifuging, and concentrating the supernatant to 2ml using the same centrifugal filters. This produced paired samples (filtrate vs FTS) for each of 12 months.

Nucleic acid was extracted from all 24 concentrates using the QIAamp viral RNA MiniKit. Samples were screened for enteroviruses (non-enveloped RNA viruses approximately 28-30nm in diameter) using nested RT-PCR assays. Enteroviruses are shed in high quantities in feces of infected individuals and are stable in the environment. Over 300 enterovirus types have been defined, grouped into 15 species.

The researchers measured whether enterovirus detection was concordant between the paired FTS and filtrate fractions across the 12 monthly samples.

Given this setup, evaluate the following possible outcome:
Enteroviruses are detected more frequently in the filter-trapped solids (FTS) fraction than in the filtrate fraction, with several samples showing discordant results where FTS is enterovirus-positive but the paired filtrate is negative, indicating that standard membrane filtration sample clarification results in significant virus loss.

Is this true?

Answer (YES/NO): YES